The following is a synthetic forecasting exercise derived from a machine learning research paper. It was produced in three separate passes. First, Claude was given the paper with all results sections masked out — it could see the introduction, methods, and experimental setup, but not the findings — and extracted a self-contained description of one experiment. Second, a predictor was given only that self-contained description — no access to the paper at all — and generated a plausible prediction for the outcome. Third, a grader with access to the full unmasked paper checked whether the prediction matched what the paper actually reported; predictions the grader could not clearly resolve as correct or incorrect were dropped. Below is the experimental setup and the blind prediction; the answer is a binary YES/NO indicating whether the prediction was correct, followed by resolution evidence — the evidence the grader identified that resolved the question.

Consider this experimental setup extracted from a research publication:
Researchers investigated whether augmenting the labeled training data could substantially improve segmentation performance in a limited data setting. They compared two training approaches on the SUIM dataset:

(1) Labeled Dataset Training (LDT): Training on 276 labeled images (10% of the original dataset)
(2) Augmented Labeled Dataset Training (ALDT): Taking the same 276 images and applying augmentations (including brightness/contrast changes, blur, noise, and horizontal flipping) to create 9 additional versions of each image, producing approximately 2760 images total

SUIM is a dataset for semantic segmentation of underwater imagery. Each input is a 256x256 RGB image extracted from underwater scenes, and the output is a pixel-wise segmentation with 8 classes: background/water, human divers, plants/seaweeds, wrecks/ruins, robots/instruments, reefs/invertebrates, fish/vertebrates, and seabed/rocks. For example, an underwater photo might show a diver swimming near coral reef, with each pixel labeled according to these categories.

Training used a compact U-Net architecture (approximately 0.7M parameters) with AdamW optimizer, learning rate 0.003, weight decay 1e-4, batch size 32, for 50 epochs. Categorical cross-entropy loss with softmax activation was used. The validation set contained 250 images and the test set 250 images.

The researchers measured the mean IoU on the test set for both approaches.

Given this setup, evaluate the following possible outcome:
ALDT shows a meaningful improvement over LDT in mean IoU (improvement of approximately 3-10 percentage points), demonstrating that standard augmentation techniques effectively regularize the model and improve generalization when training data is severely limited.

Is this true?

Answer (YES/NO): YES